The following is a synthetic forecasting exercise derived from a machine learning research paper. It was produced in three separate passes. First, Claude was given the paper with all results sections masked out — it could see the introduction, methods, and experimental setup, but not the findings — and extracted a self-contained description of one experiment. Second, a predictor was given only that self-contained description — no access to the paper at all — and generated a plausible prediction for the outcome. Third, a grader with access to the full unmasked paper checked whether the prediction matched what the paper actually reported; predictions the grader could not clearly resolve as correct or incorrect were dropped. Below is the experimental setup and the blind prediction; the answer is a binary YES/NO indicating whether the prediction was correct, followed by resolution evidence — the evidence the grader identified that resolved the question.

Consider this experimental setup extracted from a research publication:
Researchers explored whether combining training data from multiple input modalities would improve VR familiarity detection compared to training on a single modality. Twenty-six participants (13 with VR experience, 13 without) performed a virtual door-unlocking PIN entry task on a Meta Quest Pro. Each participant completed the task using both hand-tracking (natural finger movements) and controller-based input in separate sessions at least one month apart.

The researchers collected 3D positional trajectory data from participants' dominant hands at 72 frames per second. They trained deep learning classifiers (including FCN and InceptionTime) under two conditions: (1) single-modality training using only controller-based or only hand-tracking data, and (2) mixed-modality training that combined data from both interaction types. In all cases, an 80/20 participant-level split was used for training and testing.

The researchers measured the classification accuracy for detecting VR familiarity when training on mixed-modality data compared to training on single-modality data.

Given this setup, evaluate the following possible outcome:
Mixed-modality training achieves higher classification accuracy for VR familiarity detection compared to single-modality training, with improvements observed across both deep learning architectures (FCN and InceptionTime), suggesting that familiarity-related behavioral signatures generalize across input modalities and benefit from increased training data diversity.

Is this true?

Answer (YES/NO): NO